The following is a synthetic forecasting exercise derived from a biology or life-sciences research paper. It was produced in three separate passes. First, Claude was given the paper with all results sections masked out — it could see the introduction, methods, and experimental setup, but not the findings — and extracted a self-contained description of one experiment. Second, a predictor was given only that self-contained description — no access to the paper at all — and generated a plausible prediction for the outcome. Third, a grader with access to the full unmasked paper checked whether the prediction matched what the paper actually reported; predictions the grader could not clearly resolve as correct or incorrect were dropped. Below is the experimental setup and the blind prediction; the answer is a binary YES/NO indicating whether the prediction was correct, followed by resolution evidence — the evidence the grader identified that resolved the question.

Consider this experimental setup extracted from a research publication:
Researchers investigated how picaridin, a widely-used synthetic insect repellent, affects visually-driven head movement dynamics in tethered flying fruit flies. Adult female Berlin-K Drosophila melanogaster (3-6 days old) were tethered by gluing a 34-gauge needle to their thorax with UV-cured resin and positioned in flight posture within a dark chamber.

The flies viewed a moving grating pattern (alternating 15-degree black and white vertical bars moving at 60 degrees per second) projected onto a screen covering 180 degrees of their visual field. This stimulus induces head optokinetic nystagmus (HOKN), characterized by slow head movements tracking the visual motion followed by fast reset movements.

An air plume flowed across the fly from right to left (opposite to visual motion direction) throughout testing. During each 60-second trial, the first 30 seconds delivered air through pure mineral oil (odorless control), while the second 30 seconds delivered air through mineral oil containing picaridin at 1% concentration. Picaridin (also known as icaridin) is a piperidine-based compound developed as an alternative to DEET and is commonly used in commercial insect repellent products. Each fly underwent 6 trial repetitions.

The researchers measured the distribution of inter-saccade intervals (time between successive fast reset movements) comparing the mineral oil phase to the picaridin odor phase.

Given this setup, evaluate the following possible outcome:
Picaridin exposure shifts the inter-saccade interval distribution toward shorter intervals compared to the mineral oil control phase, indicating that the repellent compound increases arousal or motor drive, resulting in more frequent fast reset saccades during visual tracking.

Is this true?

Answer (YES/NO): NO